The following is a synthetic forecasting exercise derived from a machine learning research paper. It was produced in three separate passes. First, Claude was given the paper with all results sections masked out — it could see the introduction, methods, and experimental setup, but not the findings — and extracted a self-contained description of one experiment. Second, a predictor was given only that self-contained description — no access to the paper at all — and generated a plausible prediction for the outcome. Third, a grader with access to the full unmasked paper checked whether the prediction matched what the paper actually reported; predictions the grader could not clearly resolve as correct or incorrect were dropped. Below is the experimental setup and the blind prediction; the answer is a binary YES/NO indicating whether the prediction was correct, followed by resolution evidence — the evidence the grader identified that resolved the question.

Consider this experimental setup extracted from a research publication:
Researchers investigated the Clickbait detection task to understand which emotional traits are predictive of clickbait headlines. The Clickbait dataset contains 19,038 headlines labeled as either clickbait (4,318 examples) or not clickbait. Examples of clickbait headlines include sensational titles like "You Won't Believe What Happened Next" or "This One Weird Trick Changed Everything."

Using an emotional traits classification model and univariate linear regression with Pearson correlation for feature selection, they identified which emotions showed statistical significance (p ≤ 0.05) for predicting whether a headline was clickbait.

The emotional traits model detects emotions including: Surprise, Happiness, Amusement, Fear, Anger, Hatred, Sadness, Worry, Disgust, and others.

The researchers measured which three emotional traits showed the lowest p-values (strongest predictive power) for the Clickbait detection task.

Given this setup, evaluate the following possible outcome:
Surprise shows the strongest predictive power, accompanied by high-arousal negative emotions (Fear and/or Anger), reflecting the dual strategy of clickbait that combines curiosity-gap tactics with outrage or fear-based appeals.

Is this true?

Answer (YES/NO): NO